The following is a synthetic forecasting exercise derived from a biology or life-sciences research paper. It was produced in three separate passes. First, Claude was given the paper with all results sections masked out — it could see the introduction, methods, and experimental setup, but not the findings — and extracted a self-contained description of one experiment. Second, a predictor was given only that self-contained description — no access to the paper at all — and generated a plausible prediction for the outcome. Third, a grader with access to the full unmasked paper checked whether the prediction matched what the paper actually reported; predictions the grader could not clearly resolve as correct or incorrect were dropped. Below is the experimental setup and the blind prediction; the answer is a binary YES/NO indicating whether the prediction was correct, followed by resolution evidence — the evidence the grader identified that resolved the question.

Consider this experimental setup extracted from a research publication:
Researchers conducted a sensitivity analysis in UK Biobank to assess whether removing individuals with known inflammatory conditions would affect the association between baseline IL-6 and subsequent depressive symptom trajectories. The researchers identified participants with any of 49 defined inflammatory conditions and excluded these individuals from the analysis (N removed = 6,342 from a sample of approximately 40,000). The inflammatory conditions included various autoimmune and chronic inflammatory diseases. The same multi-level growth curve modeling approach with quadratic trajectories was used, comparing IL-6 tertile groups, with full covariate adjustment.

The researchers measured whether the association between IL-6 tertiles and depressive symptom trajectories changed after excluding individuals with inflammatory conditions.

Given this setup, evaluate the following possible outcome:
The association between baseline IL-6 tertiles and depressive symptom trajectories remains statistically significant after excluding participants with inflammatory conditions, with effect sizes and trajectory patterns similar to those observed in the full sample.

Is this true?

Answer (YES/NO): YES